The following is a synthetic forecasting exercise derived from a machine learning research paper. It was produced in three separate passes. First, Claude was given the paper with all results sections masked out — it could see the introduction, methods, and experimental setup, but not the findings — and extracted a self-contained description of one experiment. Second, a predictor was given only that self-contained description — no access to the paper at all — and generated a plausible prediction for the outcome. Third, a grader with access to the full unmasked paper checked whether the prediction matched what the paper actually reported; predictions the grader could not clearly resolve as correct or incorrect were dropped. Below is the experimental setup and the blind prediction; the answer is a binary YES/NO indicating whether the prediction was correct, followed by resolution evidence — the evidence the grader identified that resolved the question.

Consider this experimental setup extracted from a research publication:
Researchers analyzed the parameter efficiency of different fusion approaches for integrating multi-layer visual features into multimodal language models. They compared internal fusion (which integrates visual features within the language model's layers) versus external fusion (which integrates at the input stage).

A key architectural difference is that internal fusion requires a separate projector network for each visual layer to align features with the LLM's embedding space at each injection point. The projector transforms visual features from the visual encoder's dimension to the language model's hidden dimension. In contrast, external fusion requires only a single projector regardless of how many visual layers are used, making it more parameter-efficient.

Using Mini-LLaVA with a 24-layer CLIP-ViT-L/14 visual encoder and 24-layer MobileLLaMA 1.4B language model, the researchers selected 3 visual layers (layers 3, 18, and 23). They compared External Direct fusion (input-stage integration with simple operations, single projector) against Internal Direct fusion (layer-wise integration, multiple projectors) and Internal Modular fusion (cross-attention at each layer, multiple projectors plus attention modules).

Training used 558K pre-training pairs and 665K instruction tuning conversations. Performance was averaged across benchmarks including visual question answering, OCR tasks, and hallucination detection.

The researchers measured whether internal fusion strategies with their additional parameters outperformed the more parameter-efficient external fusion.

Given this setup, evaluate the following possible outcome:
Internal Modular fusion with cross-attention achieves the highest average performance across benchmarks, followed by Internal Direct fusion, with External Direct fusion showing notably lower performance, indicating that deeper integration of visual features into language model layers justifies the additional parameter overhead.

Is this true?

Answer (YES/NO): NO